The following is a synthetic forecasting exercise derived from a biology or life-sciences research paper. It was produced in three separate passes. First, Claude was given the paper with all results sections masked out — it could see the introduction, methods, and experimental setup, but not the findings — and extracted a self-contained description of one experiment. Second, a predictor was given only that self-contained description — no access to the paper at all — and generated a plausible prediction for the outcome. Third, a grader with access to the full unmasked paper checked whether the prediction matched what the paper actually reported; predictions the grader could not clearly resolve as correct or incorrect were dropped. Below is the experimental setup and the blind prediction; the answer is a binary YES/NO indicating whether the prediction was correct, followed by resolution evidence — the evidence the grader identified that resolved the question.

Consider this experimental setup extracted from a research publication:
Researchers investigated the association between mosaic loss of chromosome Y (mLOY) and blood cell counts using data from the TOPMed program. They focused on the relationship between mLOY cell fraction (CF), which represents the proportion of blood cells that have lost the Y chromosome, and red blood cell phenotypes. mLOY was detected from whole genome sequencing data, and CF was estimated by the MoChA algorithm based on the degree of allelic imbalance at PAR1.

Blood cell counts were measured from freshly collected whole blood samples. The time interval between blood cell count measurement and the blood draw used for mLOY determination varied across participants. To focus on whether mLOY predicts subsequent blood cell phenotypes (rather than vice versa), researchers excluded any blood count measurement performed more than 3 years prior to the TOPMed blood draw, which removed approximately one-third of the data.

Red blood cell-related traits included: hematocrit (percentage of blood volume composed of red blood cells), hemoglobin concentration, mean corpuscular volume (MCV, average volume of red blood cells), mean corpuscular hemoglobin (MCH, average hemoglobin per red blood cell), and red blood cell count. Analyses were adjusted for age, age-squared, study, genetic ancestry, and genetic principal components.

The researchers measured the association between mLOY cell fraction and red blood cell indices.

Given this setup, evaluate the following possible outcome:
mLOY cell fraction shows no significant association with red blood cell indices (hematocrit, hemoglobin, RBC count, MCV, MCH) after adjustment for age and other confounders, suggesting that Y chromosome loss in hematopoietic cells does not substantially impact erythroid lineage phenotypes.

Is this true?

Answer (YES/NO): NO